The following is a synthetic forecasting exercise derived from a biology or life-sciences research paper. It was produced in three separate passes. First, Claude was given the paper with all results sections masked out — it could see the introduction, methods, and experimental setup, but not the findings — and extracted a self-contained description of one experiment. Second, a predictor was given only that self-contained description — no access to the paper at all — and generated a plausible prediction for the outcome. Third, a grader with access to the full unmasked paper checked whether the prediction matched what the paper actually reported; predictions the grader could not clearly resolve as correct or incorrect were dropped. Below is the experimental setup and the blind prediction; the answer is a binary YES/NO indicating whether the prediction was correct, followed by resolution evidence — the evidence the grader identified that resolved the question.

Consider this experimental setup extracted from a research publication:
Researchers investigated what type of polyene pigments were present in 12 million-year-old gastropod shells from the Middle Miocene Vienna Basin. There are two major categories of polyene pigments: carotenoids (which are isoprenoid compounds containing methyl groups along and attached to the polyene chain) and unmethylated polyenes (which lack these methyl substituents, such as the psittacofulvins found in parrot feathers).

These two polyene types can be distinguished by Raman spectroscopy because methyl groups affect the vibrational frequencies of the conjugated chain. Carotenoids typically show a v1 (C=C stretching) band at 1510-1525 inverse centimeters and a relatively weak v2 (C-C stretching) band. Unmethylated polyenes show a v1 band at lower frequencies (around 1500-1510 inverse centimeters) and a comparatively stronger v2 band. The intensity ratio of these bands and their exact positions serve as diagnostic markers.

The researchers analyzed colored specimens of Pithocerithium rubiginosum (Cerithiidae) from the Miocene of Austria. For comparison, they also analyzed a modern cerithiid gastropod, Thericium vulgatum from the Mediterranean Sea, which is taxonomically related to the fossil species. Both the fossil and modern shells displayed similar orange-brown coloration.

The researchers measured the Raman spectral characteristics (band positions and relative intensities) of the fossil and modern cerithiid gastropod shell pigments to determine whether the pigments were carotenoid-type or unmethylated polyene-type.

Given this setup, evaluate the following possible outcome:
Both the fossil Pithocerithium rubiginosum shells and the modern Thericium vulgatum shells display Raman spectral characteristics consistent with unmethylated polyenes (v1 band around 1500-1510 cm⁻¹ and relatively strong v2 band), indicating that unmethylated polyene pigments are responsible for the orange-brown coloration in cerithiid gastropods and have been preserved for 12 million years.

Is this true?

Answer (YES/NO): YES